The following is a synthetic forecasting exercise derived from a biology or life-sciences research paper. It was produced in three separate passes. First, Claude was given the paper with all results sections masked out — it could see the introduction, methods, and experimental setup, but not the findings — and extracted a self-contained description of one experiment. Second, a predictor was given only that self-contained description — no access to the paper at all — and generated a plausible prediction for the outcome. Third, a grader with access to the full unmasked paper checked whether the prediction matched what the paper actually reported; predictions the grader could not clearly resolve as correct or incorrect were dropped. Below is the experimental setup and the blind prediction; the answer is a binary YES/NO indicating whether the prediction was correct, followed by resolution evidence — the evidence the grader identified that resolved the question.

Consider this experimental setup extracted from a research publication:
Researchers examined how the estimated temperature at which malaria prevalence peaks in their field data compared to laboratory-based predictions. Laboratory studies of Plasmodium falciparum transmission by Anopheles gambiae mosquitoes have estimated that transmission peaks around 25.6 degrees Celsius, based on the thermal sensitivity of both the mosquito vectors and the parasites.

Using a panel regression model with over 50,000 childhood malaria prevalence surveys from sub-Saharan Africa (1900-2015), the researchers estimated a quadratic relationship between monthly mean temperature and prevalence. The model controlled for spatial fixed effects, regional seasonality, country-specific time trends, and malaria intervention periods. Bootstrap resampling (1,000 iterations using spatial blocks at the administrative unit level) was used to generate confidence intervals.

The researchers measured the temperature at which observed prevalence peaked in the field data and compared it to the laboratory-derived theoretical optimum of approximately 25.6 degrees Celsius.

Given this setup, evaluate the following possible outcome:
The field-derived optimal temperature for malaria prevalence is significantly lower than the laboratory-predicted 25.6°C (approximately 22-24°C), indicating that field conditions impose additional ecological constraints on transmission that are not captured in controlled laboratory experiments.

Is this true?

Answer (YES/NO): NO